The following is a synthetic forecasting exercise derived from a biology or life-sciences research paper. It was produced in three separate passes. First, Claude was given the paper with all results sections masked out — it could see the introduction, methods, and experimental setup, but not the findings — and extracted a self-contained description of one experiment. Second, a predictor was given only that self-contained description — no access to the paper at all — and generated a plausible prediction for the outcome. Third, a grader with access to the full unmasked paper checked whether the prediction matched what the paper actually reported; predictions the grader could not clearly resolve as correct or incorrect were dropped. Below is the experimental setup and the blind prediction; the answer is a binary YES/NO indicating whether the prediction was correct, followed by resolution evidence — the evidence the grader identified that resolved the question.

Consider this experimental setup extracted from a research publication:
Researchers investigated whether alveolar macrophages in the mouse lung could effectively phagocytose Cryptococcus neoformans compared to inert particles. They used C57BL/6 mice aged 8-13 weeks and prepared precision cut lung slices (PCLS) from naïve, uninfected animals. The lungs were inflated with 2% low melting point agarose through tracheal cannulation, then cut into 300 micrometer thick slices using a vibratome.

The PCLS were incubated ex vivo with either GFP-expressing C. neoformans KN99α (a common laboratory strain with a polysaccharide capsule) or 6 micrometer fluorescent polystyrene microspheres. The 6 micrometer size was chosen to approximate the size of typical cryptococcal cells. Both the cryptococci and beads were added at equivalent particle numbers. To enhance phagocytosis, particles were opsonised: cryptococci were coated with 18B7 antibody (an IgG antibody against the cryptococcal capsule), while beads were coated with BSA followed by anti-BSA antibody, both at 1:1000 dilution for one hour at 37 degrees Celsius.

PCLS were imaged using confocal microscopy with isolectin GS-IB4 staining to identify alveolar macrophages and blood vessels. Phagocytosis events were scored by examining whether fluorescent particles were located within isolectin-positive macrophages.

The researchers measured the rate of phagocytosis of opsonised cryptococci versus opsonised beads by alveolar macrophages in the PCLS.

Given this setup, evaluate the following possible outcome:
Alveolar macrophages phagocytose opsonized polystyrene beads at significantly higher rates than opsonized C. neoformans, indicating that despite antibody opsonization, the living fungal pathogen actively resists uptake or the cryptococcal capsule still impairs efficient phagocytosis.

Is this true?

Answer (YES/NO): NO